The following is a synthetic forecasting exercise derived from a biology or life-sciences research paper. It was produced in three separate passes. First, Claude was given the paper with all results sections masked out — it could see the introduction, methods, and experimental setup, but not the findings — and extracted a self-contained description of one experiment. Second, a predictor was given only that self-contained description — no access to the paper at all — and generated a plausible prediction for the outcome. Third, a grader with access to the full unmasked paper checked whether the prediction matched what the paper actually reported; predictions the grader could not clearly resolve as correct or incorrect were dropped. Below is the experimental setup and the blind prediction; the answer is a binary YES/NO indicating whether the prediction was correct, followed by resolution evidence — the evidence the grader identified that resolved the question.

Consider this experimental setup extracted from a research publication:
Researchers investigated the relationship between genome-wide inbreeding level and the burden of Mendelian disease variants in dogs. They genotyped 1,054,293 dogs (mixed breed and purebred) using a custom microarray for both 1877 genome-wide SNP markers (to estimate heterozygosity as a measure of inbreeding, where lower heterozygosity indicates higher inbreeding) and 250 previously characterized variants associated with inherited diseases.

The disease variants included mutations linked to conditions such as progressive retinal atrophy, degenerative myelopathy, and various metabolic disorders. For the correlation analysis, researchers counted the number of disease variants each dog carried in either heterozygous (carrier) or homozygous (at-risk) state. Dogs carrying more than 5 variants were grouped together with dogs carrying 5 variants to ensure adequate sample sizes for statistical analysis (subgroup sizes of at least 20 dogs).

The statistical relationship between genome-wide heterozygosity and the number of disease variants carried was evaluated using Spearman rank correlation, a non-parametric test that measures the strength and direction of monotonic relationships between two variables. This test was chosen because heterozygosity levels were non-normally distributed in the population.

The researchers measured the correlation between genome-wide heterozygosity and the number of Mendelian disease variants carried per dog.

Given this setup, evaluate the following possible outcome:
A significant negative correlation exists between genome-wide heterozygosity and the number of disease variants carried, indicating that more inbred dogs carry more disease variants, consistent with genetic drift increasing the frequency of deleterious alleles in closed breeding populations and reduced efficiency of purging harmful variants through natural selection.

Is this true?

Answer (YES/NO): NO